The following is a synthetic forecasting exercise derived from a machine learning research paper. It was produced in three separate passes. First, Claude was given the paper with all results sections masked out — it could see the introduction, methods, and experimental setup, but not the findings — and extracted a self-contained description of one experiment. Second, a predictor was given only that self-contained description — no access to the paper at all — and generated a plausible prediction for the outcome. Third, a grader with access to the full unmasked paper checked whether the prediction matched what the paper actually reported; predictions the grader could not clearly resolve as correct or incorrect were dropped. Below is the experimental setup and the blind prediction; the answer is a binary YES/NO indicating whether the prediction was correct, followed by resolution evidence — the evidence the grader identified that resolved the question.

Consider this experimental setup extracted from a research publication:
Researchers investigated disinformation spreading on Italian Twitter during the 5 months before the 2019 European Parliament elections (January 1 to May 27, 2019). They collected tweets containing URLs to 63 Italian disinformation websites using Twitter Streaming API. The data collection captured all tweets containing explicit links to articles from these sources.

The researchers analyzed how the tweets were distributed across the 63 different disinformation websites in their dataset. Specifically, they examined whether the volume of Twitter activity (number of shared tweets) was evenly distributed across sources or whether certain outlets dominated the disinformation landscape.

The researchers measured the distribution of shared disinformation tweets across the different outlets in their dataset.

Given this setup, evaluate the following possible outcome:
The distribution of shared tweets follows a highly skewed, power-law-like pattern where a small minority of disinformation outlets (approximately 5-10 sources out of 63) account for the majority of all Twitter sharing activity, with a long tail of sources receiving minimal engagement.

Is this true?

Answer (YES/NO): YES